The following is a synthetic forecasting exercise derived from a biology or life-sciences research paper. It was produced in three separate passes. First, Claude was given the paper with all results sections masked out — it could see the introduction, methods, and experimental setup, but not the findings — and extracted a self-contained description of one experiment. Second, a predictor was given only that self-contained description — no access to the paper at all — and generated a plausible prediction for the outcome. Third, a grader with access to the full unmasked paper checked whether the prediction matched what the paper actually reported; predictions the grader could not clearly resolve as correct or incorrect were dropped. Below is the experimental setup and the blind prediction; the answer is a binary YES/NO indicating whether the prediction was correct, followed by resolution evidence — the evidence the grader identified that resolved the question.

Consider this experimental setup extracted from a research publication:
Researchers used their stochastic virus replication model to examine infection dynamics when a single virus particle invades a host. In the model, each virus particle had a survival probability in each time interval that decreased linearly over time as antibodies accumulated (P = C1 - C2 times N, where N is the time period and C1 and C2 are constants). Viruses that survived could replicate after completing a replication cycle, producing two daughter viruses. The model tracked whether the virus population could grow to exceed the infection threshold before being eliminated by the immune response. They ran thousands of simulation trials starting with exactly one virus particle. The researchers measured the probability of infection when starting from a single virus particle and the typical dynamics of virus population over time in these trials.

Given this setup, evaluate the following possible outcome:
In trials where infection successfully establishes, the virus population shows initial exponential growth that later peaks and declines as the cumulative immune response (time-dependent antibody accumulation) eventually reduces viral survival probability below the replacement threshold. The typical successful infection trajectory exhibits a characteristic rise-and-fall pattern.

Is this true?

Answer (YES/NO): YES